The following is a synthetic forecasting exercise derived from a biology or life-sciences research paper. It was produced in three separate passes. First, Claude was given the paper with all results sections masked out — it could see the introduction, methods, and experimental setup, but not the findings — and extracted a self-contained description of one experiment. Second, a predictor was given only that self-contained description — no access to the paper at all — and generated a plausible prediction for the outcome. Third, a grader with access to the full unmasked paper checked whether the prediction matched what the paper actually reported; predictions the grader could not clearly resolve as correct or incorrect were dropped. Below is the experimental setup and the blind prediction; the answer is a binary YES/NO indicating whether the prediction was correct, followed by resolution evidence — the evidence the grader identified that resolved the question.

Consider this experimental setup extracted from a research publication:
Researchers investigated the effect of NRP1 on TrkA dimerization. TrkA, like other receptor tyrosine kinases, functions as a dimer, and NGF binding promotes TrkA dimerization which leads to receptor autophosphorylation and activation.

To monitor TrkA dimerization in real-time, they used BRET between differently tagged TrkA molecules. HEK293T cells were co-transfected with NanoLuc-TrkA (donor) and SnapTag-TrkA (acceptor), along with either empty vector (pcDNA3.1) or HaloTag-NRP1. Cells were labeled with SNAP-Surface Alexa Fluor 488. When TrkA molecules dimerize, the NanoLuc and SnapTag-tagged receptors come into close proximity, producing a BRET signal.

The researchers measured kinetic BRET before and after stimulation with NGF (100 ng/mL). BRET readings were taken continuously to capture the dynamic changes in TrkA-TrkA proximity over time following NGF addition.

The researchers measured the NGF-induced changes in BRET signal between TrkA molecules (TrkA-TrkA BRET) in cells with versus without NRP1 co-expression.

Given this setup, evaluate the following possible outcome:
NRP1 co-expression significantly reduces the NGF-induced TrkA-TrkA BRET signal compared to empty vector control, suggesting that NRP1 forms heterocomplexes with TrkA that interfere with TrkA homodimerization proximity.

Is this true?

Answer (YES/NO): NO